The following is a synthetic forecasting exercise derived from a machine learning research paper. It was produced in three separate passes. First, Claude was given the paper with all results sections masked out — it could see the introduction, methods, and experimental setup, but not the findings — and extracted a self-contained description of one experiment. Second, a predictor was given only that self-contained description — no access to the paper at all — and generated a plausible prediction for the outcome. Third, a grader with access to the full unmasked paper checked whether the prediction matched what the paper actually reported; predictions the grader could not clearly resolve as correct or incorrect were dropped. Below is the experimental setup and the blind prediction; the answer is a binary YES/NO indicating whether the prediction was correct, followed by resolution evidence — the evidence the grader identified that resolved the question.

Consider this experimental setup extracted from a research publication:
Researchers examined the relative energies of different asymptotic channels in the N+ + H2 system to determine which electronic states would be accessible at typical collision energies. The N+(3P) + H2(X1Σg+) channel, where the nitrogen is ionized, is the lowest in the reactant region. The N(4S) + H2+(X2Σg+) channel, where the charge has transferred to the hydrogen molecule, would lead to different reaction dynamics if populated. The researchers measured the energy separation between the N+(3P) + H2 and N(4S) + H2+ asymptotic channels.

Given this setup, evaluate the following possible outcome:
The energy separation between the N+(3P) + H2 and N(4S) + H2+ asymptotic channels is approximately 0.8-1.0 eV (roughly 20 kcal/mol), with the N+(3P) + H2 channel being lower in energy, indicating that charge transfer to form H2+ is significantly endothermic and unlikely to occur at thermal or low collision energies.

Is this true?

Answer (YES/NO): YES